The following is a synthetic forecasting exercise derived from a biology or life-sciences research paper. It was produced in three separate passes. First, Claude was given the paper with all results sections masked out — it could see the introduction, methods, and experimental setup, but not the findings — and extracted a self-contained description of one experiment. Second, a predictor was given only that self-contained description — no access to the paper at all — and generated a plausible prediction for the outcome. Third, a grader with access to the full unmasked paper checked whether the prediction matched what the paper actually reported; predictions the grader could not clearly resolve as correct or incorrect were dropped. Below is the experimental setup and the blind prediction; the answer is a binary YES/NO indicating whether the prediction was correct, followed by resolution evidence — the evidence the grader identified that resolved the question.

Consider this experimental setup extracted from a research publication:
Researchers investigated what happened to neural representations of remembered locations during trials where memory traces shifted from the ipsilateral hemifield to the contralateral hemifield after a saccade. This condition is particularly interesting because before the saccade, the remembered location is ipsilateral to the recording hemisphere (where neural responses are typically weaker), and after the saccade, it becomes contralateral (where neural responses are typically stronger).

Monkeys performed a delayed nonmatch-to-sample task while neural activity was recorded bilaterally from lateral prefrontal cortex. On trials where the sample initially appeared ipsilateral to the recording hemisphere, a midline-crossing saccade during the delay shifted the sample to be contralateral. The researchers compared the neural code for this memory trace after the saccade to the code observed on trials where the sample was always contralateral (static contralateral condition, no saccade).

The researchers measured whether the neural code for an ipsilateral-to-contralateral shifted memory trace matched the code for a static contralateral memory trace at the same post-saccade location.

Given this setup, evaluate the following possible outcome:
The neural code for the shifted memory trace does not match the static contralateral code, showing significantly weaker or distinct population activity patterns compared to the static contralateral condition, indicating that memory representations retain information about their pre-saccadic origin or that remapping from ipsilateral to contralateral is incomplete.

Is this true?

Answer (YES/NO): YES